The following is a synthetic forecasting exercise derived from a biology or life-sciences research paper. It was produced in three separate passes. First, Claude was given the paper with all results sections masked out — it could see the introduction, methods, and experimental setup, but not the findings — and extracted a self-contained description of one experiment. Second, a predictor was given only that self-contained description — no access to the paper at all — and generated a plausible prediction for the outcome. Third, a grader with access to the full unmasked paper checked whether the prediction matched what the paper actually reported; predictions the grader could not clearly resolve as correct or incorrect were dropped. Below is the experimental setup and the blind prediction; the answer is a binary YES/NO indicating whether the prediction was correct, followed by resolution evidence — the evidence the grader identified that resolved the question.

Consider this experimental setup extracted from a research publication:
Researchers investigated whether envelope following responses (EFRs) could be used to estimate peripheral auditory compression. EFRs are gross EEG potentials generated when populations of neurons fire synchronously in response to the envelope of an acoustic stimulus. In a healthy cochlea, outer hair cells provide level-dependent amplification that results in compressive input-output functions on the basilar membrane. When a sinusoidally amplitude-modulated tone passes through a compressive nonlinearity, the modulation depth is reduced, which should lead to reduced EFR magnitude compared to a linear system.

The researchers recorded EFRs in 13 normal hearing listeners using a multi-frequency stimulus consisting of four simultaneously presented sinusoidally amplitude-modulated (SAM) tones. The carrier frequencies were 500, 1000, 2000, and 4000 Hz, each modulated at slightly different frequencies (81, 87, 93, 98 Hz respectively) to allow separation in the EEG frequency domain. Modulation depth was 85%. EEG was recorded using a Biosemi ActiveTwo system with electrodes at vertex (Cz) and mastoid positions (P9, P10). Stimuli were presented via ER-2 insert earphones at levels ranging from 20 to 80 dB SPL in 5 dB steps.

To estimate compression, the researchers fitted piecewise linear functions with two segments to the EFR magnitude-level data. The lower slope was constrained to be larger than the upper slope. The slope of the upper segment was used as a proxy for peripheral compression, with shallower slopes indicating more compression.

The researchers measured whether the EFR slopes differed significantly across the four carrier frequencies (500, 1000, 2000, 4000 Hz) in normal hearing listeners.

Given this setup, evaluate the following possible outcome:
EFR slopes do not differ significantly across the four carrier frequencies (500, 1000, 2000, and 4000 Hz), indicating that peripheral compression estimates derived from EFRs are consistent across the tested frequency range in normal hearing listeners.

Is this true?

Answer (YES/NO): NO